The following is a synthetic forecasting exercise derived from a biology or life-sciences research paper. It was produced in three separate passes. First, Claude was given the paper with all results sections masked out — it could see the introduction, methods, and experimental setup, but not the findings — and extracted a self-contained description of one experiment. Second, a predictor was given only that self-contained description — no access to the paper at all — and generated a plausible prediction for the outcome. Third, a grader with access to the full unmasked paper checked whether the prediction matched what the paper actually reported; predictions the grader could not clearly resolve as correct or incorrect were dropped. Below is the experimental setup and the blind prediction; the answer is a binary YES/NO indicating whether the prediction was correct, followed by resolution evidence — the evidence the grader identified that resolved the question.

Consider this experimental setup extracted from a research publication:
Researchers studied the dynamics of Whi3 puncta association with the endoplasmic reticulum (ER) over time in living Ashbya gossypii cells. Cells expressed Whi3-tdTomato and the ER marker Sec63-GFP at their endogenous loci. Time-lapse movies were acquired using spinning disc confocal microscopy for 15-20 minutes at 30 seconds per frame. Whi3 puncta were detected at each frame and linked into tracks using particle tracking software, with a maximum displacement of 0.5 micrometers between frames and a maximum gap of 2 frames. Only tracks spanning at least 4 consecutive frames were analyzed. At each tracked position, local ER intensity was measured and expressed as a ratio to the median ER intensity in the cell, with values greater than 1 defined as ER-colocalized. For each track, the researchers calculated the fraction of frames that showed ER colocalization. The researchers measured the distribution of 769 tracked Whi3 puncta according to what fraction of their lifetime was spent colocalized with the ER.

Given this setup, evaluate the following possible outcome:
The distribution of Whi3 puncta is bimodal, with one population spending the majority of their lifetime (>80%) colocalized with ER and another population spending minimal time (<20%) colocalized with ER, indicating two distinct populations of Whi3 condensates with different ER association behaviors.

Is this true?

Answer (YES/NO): NO